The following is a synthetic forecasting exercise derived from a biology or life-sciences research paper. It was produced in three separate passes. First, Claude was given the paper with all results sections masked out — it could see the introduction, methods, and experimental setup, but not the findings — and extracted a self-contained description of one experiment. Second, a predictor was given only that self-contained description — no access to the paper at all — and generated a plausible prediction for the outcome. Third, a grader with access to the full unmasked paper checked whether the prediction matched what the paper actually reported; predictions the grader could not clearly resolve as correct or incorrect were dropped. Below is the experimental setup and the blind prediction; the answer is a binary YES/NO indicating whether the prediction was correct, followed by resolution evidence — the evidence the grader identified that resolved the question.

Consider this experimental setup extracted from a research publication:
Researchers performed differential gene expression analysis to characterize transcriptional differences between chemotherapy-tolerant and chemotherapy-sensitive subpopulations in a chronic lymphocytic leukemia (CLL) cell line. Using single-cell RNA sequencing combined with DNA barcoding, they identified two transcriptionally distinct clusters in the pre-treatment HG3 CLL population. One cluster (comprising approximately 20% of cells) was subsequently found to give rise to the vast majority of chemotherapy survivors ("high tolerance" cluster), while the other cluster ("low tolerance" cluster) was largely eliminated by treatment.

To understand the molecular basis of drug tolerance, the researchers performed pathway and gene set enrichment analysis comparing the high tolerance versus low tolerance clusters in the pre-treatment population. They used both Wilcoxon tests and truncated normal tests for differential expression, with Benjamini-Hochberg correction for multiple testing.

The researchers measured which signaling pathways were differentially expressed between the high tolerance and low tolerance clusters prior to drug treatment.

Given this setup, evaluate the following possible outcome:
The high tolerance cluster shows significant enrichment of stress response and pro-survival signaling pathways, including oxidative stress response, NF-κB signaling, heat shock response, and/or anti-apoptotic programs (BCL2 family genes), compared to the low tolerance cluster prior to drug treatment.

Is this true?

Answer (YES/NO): NO